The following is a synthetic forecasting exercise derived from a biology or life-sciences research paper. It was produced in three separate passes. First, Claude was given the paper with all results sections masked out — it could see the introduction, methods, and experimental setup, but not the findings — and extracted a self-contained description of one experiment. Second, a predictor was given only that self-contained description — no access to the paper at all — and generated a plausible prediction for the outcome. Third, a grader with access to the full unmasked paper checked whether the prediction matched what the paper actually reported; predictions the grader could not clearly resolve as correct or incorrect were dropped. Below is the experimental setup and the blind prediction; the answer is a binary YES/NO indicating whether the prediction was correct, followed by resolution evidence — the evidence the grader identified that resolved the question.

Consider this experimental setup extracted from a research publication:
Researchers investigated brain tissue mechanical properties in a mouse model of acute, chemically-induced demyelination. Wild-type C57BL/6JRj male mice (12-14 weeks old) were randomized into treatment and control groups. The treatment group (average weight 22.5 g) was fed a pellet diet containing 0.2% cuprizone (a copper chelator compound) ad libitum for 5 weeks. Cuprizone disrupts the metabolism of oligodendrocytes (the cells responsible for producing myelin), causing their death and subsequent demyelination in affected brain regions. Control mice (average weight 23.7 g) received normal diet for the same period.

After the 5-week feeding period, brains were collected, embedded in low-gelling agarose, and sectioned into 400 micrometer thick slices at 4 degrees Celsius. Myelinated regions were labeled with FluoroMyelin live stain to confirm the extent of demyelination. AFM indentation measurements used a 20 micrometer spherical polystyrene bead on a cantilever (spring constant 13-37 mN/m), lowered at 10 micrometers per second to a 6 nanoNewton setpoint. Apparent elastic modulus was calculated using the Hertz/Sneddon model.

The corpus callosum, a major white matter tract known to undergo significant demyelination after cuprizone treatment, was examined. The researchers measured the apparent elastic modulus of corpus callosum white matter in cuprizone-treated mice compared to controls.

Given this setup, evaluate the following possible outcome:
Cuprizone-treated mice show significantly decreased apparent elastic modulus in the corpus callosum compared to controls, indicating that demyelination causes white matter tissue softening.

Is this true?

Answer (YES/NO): YES